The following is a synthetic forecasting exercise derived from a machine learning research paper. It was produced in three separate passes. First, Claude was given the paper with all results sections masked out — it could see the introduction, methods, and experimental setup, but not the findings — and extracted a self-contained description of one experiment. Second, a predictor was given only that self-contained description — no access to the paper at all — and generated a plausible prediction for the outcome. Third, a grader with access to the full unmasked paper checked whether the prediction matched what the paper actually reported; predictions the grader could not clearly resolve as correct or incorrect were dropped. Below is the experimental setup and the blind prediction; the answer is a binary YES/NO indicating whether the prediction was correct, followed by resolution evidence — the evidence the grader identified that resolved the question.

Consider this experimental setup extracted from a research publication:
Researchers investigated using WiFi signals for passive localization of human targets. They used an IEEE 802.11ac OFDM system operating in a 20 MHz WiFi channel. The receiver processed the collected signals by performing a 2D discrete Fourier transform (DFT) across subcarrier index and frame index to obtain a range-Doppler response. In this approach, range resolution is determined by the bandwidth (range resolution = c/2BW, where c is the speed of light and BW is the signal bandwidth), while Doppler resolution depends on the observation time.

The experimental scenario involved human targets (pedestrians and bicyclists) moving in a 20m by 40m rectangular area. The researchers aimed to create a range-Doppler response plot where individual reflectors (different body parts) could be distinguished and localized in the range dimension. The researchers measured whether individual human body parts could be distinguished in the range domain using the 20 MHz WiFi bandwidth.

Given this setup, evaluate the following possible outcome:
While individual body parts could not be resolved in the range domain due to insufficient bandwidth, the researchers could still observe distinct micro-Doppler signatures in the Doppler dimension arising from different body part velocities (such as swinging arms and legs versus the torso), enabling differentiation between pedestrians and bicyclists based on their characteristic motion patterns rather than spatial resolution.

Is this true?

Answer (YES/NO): YES